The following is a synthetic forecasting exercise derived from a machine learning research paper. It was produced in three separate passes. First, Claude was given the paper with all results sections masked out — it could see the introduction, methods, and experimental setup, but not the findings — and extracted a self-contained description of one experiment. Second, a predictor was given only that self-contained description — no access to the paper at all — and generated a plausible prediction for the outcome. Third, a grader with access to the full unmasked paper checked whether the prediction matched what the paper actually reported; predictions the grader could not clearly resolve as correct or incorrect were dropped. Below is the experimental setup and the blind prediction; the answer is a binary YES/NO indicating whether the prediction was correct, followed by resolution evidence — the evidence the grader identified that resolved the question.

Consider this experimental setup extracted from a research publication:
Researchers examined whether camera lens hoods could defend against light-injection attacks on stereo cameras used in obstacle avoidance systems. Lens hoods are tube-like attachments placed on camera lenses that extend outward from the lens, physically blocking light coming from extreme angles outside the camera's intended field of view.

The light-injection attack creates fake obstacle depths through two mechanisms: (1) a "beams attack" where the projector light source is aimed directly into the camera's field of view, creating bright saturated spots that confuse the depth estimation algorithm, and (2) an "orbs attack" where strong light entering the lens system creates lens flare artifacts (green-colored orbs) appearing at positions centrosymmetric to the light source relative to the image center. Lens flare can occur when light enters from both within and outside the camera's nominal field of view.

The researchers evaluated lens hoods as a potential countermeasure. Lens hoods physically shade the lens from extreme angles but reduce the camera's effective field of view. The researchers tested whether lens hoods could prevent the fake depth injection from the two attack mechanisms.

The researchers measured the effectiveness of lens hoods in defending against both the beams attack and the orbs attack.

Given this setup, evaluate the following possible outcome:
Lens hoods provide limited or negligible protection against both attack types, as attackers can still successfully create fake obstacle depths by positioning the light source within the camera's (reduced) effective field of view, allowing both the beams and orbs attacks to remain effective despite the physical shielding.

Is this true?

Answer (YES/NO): YES